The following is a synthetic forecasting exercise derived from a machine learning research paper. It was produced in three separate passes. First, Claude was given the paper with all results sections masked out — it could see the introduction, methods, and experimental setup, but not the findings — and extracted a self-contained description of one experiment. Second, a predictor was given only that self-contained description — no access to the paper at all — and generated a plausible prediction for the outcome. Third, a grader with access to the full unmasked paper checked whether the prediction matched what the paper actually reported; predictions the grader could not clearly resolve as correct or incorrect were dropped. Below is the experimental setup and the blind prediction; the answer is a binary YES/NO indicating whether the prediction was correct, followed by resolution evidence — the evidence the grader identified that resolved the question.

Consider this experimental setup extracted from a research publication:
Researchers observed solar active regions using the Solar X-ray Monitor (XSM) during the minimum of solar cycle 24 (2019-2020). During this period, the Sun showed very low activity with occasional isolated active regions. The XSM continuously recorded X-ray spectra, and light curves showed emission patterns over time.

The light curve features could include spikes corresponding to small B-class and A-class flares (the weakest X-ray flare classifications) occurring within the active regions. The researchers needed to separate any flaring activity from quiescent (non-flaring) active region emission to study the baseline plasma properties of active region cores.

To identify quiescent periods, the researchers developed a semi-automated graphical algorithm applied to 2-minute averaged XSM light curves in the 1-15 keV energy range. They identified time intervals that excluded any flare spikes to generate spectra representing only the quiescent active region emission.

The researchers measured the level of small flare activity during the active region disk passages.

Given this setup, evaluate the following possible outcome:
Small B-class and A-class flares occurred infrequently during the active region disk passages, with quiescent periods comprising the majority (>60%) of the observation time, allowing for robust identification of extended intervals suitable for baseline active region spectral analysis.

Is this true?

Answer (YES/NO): NO